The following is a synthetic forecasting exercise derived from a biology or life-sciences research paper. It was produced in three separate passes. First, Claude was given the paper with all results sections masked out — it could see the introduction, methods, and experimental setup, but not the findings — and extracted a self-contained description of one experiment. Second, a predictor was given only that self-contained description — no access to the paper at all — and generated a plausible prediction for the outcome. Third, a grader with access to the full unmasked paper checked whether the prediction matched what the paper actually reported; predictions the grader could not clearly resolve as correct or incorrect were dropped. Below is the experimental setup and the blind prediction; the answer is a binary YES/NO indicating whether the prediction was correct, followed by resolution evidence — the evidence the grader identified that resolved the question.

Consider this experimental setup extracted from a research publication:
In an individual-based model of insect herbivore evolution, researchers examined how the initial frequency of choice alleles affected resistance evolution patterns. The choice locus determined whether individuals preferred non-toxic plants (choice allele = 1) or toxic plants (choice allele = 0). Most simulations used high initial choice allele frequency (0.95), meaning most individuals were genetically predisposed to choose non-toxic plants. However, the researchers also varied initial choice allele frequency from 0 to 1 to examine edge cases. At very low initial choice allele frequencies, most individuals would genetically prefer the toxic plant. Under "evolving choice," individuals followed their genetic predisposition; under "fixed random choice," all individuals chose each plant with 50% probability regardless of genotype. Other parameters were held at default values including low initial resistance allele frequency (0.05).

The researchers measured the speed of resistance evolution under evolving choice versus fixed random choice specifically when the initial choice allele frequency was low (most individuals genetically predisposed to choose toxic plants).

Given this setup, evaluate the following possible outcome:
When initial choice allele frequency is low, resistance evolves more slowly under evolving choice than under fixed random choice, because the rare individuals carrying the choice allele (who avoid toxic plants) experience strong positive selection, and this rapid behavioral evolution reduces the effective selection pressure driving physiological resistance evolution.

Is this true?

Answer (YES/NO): NO